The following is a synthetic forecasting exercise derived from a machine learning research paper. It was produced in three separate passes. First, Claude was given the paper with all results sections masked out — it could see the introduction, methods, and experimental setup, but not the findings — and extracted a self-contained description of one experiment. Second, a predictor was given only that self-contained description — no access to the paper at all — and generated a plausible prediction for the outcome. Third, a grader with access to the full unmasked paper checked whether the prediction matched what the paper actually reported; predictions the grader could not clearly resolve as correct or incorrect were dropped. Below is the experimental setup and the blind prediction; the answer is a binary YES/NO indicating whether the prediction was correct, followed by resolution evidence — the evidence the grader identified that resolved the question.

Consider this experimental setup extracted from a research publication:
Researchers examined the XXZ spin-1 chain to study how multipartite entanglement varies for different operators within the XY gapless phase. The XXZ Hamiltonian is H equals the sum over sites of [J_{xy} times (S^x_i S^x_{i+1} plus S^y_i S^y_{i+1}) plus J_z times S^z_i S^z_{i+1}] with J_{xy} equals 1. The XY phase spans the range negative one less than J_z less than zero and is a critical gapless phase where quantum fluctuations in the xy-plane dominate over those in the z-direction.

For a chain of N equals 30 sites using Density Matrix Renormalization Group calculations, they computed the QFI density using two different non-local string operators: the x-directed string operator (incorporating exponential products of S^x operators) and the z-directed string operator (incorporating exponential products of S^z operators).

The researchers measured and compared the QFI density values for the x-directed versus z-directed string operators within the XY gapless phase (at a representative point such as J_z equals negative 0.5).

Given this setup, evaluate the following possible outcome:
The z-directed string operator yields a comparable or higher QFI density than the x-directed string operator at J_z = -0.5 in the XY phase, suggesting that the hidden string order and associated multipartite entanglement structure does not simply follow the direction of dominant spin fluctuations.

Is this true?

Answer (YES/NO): NO